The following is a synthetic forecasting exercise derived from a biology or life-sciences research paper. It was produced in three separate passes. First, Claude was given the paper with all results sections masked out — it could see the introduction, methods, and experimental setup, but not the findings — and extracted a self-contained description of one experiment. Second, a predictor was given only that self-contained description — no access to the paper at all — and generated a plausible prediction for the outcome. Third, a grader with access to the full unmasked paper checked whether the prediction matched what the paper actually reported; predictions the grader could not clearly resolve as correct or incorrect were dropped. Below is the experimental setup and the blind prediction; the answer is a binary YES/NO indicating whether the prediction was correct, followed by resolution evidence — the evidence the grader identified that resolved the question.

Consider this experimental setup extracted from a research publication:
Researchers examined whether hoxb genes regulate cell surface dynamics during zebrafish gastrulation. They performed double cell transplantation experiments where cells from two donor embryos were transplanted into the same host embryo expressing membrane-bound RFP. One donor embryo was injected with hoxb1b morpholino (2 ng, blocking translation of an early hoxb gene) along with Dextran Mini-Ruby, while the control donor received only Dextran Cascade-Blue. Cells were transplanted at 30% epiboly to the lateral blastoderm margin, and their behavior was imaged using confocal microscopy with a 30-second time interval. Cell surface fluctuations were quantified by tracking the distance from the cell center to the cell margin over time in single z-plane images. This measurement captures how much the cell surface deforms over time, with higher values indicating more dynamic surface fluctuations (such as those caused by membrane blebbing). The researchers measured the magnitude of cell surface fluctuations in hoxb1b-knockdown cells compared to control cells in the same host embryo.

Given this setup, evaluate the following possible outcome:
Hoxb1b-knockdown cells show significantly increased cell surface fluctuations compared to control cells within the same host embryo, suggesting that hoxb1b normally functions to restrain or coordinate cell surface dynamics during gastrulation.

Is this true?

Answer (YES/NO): NO